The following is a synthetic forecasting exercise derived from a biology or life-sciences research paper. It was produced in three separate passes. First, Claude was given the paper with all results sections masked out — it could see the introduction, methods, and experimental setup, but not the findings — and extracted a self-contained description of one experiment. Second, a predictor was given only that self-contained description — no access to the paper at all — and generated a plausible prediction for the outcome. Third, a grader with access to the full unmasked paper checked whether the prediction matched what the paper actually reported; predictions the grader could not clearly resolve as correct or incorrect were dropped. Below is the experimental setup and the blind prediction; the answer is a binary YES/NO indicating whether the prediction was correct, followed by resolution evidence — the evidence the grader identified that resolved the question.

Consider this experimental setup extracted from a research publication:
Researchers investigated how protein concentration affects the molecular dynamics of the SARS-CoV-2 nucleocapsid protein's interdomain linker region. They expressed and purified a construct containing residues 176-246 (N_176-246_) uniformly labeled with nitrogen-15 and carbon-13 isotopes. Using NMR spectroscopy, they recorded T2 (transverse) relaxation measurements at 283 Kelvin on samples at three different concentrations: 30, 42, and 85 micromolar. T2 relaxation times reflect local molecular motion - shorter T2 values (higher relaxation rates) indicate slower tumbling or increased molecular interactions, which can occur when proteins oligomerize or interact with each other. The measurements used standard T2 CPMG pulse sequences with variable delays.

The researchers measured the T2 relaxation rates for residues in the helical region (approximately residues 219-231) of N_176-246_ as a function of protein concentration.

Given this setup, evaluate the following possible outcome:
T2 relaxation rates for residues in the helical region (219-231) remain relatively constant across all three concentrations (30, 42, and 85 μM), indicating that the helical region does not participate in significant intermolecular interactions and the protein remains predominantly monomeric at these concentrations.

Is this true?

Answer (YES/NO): NO